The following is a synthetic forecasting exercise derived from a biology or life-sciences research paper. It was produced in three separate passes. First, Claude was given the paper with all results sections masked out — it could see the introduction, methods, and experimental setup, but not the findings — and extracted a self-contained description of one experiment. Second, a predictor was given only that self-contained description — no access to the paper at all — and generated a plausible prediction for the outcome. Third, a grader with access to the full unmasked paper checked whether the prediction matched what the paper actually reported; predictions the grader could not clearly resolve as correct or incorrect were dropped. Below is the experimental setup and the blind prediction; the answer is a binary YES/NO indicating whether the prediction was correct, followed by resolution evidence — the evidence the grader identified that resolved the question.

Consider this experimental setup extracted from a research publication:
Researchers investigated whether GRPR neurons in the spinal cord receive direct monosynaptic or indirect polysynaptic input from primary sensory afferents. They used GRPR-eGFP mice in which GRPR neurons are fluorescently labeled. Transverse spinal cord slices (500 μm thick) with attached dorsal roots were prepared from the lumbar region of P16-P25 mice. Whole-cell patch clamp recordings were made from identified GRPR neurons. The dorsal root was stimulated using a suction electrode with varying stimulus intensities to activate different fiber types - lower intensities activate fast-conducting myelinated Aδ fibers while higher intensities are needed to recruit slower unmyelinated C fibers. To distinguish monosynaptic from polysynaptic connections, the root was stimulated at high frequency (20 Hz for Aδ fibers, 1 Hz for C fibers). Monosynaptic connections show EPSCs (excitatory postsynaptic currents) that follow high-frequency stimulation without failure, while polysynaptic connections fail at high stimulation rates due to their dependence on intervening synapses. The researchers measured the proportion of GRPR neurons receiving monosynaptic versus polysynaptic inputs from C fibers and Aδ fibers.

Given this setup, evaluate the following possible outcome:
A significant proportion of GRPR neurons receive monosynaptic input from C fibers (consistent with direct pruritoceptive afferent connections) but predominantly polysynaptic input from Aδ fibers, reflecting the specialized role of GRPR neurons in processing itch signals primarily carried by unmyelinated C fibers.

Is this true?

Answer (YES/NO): YES